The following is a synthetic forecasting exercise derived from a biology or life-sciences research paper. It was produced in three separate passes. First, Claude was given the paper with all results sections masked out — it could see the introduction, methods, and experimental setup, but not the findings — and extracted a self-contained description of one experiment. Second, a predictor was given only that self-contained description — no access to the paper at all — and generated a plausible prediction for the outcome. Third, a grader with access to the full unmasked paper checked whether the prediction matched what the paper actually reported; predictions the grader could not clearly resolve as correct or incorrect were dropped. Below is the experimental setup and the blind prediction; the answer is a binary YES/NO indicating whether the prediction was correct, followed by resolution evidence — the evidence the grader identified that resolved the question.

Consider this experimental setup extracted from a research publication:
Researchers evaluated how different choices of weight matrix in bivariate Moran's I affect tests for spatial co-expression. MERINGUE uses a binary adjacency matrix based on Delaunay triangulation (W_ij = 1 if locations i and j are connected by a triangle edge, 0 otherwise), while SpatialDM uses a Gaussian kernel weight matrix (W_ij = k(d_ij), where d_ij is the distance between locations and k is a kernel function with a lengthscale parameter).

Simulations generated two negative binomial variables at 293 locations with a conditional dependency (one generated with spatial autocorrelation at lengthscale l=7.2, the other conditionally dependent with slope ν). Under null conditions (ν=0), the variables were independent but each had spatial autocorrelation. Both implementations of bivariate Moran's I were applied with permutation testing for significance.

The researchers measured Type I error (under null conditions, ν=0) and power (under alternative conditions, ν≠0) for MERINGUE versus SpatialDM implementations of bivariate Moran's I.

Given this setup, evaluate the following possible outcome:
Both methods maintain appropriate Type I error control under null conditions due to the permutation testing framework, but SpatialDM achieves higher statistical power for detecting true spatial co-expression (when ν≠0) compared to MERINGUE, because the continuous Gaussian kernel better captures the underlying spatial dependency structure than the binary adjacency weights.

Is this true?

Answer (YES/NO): NO